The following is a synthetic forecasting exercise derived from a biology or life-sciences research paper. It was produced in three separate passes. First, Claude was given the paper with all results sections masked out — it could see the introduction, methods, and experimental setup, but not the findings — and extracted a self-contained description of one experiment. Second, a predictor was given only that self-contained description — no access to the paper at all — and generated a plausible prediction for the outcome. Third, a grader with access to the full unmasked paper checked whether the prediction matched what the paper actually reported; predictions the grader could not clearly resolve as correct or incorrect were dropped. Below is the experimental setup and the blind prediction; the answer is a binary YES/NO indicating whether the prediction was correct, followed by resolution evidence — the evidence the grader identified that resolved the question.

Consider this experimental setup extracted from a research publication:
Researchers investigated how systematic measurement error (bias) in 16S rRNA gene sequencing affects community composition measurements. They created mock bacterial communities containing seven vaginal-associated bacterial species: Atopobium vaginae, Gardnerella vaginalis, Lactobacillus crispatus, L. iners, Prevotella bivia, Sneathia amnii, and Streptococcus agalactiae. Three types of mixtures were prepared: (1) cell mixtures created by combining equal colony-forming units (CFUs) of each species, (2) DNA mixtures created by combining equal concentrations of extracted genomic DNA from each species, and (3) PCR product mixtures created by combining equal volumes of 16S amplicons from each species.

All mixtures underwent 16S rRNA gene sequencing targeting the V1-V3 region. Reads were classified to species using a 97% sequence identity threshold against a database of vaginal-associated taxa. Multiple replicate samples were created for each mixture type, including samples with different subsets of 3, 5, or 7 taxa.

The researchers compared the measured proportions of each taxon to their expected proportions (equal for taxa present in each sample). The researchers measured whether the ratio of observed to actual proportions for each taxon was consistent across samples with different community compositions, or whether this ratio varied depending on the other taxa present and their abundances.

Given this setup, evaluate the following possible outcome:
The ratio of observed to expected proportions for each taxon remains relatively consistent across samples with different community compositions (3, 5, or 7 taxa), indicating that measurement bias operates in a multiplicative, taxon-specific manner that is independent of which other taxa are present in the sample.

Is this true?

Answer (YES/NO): NO